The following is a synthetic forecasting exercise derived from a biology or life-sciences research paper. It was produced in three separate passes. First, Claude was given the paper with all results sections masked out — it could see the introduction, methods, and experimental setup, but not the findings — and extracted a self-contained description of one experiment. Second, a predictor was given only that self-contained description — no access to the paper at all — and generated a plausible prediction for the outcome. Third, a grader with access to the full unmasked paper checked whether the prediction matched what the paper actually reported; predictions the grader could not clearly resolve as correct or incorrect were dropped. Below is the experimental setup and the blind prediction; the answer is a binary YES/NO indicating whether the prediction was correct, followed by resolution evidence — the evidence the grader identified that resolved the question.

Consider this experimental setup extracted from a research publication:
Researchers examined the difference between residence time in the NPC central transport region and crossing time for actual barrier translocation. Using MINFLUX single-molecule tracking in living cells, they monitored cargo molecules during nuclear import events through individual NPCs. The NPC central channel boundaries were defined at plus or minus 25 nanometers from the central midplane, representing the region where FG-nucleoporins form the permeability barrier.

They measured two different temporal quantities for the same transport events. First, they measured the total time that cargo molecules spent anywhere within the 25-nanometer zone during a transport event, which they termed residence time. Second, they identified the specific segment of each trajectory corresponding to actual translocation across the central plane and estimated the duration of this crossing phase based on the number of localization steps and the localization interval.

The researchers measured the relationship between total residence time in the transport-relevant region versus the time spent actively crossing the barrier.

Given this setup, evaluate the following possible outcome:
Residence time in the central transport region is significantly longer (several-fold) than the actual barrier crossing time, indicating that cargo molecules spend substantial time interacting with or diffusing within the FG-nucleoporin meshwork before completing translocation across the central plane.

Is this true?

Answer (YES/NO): YES